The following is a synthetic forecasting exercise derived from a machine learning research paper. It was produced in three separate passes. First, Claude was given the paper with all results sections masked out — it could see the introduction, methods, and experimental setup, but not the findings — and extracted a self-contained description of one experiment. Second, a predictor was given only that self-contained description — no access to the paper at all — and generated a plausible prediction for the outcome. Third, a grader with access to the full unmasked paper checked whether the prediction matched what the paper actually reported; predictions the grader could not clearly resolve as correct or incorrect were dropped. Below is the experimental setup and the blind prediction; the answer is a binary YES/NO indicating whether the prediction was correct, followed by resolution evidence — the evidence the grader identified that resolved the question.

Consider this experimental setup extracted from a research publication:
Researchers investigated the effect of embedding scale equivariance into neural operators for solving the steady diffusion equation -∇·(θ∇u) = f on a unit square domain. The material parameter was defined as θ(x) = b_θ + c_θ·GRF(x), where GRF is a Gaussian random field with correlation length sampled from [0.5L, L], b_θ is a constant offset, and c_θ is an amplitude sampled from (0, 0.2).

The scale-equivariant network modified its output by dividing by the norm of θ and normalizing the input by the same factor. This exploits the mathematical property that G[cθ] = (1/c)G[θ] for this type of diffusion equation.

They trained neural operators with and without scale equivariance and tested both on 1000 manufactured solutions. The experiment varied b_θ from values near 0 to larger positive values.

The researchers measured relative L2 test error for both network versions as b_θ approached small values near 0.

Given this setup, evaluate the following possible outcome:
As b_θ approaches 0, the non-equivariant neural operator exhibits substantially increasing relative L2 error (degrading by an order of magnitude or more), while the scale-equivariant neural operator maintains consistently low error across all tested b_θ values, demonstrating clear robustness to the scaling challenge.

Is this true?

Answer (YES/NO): NO